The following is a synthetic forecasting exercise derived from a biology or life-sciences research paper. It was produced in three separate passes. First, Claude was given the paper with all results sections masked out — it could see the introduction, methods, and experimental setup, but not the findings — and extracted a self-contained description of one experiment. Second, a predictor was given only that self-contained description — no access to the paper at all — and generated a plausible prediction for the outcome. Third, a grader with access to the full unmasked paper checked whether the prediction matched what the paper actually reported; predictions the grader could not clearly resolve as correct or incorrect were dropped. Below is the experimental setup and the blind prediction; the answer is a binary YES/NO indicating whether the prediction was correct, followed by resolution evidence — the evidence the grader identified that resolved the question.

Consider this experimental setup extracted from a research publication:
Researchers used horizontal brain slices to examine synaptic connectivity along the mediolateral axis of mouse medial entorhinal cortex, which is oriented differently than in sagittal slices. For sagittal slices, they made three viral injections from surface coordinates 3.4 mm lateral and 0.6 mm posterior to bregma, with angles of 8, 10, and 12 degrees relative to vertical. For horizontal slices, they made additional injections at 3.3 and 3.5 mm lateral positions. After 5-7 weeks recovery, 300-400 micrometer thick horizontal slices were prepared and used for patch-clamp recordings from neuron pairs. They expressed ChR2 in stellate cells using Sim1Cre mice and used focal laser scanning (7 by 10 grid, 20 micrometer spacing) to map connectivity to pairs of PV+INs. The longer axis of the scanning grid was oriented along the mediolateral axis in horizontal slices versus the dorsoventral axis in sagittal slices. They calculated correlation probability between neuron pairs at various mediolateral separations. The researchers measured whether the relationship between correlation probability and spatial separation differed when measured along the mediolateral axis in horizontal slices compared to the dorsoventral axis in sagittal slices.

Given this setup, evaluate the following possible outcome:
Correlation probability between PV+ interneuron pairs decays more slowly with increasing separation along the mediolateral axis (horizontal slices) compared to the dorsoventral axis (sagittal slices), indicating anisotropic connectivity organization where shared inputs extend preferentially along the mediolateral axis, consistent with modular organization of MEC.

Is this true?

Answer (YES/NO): YES